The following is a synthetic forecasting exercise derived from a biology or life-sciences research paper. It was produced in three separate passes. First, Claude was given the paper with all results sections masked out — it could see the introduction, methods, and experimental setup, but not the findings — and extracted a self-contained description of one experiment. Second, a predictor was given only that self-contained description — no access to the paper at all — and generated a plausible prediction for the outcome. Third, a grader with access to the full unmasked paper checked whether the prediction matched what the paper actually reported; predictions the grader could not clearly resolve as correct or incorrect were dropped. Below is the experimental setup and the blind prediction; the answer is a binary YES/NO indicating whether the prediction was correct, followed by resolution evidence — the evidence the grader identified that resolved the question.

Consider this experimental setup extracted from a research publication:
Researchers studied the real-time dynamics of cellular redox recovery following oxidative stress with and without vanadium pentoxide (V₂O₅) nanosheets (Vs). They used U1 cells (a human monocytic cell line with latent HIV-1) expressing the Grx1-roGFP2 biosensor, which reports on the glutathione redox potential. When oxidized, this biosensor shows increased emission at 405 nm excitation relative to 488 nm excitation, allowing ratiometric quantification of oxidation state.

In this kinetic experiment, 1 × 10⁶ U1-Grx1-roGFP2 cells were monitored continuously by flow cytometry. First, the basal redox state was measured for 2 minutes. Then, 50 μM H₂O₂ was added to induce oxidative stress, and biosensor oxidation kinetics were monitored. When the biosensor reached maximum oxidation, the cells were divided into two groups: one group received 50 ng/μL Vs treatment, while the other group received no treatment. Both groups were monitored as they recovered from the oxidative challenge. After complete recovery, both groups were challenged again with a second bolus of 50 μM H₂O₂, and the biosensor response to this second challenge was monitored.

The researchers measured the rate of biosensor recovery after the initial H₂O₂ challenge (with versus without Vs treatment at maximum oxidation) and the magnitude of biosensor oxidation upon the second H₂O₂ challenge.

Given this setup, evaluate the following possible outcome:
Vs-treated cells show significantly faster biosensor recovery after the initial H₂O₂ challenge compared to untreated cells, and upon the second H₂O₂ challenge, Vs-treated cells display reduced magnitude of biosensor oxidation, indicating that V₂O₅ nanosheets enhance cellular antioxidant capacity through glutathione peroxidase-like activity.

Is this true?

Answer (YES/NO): YES